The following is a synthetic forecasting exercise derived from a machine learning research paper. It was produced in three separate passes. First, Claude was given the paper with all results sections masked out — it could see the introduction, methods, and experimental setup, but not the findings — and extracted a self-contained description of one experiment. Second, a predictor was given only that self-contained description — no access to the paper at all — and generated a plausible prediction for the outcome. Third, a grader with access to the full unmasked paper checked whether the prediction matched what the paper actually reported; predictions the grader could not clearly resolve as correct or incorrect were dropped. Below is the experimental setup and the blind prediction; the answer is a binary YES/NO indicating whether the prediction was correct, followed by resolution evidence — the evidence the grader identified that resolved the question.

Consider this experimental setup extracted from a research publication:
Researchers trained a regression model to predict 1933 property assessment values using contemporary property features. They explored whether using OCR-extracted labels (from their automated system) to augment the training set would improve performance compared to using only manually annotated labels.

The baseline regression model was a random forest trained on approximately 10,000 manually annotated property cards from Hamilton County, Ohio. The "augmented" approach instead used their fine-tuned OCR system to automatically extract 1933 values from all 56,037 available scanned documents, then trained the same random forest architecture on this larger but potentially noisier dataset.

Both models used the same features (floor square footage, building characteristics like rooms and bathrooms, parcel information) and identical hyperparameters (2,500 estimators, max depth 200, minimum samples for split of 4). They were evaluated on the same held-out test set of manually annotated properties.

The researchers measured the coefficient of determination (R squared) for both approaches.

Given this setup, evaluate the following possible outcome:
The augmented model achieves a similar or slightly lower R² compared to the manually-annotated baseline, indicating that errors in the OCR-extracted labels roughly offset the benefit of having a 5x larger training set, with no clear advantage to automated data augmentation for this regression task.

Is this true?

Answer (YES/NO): NO